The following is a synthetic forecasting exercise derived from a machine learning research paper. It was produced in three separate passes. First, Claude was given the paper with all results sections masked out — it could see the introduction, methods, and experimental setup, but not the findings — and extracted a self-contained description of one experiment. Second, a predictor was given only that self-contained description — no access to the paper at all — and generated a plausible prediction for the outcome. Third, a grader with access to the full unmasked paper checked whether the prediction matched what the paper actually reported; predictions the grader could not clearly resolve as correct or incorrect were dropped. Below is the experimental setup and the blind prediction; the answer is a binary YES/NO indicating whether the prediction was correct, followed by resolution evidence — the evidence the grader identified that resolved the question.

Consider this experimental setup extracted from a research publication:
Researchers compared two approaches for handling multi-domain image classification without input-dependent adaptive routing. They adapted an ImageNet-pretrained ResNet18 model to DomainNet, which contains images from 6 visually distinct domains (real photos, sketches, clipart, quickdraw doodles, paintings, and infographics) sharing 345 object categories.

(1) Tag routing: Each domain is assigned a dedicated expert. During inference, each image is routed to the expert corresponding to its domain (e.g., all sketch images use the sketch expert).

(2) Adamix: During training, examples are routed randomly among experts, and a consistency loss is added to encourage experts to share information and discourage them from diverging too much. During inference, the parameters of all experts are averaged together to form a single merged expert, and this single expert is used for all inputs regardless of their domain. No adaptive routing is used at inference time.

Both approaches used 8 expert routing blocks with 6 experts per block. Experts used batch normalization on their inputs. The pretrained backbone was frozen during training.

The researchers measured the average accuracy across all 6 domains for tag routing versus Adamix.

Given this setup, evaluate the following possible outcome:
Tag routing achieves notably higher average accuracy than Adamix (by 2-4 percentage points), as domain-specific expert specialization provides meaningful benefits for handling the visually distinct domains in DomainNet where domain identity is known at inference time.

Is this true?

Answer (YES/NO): YES